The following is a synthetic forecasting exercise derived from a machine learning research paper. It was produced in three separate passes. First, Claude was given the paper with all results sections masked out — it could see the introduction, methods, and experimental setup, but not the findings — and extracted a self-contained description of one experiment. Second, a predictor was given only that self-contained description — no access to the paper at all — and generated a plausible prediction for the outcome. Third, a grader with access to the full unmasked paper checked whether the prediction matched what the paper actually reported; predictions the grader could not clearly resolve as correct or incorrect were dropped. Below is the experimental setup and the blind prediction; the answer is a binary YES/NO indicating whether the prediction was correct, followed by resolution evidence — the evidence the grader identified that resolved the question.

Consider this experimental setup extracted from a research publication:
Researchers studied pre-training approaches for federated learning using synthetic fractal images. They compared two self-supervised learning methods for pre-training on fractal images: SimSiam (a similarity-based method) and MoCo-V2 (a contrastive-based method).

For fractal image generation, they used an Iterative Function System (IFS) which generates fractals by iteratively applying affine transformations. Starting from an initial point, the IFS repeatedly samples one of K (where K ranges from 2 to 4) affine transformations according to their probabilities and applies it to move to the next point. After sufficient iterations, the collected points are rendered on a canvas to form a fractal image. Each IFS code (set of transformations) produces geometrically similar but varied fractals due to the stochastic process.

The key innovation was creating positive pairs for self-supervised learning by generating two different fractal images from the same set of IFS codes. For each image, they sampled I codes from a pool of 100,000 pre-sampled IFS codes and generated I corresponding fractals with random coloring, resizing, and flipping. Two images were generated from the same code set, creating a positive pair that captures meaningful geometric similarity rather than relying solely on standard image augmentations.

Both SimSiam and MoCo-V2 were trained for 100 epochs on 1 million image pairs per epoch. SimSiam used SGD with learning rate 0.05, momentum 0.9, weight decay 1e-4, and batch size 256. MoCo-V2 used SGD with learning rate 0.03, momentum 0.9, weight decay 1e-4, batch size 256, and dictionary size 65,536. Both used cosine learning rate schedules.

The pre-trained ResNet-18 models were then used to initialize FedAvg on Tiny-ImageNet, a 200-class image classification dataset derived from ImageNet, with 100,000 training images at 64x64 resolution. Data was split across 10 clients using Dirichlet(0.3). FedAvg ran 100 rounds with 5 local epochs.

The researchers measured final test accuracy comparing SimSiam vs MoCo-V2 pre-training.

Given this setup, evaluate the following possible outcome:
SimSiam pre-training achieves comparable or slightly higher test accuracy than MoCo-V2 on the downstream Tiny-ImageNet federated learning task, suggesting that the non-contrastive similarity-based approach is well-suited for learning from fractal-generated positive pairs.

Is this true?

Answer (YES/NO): NO